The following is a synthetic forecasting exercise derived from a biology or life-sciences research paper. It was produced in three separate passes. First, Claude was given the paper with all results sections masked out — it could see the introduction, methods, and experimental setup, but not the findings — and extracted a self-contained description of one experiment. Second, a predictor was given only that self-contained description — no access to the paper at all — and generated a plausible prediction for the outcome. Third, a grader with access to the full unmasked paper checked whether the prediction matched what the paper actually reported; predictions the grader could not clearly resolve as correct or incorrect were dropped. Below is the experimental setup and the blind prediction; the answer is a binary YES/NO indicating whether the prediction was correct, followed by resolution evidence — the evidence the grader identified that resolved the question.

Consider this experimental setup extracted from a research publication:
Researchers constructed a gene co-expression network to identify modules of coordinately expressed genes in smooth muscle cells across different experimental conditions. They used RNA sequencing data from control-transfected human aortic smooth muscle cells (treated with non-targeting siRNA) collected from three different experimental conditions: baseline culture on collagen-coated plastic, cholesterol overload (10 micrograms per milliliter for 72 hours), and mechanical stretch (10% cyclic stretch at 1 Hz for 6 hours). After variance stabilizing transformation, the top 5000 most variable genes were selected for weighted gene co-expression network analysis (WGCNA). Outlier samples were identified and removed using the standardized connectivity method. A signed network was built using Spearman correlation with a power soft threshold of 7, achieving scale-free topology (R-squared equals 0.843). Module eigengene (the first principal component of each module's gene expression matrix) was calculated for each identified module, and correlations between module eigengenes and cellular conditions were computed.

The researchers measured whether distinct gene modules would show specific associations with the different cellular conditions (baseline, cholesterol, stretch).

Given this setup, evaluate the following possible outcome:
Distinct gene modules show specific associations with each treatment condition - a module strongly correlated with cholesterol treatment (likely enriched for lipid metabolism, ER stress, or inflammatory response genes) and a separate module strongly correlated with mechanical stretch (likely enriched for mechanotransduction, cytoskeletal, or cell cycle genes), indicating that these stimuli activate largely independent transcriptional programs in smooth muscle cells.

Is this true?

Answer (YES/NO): NO